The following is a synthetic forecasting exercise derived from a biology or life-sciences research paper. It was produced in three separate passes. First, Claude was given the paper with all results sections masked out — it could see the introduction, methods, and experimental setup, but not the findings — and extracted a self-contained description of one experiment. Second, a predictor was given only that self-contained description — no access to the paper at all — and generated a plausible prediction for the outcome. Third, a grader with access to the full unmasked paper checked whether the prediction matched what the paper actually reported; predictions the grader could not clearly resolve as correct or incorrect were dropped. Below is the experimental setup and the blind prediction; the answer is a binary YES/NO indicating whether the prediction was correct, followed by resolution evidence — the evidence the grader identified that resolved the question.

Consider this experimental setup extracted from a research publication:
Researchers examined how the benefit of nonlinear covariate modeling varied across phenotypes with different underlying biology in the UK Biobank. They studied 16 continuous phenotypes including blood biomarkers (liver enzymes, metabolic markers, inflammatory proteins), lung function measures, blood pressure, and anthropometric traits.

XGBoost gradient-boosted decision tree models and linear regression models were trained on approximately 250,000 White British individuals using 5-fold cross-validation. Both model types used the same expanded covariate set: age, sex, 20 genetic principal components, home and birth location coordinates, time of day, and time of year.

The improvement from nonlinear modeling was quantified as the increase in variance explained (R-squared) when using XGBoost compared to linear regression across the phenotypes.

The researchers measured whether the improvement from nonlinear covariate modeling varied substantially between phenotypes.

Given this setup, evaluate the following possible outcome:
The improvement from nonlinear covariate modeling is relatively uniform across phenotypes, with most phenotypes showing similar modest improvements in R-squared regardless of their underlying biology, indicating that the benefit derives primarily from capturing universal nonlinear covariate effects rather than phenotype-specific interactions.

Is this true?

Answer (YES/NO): NO